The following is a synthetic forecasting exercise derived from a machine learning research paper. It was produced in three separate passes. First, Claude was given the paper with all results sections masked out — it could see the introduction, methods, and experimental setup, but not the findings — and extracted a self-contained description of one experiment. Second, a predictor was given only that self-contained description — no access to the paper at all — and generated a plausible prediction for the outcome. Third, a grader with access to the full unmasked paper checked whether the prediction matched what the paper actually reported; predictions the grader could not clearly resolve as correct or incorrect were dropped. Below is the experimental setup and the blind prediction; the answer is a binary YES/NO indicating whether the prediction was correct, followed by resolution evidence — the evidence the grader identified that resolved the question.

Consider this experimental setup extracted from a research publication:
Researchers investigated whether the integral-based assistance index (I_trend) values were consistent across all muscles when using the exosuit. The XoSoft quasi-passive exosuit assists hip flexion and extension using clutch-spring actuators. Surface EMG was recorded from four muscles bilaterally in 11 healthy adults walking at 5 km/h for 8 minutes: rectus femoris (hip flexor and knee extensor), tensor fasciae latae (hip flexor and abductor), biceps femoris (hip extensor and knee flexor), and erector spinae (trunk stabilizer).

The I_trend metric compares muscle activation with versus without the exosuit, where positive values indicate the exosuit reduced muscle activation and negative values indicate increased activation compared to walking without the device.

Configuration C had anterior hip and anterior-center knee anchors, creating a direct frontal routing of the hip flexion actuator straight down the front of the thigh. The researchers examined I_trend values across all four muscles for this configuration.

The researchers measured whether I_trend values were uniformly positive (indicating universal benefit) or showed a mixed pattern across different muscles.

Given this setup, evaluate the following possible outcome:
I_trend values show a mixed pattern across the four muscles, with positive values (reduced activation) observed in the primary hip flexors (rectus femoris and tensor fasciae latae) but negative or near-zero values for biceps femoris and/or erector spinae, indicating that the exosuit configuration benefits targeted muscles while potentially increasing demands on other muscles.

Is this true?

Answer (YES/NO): NO